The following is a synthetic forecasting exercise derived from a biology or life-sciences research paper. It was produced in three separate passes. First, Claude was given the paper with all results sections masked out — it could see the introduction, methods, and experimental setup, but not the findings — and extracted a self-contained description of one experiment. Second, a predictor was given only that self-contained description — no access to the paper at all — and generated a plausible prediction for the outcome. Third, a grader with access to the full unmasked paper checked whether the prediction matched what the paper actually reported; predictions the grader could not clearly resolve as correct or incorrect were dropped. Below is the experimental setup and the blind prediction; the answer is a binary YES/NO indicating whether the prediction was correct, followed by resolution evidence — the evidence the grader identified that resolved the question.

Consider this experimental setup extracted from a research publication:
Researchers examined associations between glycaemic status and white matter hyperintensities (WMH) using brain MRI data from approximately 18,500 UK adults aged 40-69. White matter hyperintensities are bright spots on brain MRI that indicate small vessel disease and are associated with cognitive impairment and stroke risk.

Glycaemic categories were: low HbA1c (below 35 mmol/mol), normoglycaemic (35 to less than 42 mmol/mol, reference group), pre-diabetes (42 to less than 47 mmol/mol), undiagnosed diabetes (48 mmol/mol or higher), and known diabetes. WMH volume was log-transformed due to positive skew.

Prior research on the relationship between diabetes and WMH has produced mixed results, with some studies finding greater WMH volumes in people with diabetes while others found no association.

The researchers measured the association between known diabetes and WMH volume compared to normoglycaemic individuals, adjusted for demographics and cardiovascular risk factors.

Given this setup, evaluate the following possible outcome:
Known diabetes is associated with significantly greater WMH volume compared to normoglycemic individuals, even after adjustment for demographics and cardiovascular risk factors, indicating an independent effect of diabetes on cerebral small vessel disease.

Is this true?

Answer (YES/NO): NO